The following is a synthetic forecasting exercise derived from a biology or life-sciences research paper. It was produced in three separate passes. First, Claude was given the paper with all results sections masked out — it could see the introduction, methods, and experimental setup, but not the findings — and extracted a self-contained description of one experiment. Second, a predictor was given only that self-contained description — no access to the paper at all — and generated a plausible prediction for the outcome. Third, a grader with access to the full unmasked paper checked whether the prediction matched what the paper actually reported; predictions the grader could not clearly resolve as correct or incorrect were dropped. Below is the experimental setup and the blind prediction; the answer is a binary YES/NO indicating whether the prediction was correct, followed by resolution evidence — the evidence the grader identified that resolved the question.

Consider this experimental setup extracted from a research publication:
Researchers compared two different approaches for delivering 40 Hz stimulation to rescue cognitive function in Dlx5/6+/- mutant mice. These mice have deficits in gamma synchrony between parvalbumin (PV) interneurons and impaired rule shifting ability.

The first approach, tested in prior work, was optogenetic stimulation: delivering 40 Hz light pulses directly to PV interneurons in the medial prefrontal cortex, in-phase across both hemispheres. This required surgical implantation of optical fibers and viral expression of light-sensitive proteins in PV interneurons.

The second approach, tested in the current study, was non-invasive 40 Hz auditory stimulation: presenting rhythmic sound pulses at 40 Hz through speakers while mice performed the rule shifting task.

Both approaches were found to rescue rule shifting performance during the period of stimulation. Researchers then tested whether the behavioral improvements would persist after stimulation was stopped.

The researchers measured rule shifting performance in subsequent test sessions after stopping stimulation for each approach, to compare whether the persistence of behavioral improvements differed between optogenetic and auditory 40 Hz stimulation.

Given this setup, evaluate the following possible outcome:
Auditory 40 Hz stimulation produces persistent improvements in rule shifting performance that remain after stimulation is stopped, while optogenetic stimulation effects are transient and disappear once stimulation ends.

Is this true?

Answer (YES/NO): NO